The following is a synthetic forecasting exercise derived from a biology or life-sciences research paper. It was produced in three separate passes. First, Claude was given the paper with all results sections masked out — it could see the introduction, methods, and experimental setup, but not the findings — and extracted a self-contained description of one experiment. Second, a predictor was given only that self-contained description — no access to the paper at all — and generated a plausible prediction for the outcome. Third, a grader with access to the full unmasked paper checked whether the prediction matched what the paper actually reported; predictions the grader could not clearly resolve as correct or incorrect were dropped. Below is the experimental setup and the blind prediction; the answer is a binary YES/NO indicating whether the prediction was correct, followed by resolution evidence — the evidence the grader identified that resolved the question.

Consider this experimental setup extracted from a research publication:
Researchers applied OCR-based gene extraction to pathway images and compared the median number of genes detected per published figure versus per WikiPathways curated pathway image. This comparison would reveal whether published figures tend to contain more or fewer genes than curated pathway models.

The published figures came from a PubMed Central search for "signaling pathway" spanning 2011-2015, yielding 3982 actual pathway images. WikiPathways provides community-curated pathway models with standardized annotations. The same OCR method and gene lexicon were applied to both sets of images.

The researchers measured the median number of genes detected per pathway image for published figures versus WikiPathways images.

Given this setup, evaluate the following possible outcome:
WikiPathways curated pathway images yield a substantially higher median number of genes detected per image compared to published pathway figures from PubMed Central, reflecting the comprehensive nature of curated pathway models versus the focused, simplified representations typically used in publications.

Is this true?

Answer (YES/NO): YES